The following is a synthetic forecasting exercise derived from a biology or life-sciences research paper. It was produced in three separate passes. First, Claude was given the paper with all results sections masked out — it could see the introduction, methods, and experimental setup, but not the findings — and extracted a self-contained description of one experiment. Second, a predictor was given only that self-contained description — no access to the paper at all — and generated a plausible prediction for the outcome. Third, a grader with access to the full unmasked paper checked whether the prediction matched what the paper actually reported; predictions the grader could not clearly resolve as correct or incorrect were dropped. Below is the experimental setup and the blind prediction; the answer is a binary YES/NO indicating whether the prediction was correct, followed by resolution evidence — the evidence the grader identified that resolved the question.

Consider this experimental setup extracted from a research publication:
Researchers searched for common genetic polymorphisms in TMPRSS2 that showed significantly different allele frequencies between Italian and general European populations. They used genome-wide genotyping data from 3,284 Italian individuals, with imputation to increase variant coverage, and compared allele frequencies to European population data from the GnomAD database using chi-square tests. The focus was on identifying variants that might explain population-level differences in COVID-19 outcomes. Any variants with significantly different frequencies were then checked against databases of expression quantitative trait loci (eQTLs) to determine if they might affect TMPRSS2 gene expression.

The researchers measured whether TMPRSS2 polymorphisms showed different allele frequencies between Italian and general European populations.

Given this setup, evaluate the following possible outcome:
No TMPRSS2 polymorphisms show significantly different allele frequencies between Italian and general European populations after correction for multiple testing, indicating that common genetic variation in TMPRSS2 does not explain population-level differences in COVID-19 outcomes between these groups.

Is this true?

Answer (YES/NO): NO